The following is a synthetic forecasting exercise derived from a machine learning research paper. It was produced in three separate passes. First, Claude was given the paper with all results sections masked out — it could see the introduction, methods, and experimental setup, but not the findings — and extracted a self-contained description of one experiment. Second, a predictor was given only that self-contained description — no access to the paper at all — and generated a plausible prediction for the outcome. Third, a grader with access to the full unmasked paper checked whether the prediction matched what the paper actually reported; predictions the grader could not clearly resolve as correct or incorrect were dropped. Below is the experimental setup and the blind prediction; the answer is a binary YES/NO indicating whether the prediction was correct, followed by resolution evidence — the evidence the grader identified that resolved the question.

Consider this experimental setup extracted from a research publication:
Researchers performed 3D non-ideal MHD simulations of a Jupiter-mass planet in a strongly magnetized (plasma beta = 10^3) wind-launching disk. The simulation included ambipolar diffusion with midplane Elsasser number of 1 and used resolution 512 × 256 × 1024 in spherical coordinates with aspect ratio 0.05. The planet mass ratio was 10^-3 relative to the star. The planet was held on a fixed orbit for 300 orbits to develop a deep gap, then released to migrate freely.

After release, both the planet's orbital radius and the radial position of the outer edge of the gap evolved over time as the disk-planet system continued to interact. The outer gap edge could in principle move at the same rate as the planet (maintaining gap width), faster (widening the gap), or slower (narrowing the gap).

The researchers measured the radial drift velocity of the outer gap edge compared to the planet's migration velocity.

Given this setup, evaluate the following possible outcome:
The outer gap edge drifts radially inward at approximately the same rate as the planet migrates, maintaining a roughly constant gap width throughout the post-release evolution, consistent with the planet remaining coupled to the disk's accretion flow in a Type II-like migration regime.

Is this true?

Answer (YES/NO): NO